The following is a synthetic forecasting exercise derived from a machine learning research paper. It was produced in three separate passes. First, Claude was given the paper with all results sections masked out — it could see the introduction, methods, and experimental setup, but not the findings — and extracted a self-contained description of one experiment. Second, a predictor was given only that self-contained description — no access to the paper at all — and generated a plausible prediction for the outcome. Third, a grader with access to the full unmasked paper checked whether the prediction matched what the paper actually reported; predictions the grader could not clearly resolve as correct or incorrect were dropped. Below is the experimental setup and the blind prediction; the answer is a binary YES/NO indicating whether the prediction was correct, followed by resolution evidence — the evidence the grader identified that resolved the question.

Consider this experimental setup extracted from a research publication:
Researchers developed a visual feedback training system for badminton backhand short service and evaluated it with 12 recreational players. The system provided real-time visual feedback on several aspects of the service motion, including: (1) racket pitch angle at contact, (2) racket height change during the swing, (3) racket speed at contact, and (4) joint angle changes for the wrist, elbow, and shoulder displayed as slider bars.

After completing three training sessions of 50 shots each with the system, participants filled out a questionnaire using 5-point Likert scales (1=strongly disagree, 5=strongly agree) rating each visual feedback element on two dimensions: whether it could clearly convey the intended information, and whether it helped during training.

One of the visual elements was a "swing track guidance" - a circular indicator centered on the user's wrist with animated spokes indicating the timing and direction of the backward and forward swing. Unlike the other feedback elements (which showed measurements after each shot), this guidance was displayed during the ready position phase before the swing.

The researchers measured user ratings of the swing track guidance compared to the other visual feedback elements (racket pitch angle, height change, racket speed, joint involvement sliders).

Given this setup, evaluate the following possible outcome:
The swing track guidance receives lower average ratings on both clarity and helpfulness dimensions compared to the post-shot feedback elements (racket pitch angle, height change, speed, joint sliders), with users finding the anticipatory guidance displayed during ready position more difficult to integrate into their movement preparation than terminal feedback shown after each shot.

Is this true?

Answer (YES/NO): YES